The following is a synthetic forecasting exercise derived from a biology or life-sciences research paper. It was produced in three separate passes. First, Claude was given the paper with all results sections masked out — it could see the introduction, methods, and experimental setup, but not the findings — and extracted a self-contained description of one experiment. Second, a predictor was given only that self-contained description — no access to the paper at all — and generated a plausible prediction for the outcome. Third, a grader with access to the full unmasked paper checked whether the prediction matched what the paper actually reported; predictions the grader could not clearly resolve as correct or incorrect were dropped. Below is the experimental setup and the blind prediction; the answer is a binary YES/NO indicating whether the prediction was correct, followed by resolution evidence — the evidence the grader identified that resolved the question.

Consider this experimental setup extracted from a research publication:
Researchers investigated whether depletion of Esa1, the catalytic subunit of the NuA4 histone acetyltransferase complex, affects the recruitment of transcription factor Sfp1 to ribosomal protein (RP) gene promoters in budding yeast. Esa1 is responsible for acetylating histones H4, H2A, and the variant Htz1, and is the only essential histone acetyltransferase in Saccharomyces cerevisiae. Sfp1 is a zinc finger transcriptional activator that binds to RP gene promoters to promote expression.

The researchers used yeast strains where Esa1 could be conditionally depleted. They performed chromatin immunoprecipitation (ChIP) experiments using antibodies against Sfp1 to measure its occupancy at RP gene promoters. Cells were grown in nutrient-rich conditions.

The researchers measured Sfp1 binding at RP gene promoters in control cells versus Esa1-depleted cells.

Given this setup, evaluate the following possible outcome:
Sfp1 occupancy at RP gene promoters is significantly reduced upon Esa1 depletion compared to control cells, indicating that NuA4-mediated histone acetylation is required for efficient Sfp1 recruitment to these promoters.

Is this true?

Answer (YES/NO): NO